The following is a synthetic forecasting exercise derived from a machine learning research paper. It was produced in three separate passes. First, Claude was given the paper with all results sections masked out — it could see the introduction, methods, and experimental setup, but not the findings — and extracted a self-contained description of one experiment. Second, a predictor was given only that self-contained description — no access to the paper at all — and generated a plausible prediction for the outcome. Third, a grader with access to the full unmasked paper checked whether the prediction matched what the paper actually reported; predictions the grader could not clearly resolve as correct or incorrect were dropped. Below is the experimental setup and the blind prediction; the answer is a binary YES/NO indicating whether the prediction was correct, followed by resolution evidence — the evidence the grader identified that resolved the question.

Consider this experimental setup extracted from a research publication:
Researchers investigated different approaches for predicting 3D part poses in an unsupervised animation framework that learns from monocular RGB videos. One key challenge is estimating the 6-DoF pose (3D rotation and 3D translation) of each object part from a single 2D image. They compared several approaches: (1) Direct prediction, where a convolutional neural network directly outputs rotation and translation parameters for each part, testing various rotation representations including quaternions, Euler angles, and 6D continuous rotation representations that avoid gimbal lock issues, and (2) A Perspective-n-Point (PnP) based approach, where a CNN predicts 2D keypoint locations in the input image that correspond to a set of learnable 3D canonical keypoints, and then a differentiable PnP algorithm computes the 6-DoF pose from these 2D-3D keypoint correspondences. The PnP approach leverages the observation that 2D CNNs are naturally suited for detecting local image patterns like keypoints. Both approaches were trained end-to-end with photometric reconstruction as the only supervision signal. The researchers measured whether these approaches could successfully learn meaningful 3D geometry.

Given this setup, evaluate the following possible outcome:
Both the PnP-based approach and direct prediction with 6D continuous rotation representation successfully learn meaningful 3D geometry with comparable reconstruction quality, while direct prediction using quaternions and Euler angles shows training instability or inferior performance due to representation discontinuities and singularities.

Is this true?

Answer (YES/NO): NO